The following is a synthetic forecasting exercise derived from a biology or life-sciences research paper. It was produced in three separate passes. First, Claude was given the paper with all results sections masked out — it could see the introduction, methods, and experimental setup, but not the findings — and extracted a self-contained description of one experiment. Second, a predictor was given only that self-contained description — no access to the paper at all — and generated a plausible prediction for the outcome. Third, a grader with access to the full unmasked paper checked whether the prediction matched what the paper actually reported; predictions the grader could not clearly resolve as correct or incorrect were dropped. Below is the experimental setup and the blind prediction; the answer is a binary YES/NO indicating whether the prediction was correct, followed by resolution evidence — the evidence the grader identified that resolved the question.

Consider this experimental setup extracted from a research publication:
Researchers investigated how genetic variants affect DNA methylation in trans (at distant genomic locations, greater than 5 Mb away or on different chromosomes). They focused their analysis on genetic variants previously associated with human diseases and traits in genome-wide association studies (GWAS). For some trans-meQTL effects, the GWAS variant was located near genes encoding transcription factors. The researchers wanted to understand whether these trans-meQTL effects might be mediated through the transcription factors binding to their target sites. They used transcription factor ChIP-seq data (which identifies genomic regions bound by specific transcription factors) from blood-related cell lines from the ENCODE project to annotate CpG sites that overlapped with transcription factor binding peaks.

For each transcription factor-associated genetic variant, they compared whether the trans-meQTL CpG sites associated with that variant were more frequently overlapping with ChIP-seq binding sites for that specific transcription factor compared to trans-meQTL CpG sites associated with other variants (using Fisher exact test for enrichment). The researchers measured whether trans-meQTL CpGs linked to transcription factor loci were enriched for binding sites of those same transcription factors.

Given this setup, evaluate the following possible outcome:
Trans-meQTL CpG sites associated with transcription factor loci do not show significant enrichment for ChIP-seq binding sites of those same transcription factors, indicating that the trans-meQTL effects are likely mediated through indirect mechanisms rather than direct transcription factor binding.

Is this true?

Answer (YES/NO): NO